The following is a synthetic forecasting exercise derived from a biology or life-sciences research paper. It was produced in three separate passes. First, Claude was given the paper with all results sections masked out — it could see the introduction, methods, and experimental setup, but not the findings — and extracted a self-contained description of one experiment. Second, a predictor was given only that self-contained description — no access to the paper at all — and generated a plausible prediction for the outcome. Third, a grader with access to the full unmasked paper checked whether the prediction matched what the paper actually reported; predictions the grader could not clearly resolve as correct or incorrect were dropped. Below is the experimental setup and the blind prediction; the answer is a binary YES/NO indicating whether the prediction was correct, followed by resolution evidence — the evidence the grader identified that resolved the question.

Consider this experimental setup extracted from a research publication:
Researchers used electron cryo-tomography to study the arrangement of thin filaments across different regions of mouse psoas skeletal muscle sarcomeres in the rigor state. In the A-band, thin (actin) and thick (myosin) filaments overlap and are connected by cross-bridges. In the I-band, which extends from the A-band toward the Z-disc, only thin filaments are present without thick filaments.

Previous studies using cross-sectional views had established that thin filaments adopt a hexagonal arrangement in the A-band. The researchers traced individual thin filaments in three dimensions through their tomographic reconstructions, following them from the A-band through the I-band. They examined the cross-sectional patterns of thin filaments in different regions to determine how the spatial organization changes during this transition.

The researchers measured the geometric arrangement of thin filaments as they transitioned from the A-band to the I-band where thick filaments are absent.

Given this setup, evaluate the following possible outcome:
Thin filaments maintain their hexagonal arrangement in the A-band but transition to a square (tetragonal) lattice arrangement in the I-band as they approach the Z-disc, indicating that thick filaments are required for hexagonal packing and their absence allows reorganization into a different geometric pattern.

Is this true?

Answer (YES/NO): NO